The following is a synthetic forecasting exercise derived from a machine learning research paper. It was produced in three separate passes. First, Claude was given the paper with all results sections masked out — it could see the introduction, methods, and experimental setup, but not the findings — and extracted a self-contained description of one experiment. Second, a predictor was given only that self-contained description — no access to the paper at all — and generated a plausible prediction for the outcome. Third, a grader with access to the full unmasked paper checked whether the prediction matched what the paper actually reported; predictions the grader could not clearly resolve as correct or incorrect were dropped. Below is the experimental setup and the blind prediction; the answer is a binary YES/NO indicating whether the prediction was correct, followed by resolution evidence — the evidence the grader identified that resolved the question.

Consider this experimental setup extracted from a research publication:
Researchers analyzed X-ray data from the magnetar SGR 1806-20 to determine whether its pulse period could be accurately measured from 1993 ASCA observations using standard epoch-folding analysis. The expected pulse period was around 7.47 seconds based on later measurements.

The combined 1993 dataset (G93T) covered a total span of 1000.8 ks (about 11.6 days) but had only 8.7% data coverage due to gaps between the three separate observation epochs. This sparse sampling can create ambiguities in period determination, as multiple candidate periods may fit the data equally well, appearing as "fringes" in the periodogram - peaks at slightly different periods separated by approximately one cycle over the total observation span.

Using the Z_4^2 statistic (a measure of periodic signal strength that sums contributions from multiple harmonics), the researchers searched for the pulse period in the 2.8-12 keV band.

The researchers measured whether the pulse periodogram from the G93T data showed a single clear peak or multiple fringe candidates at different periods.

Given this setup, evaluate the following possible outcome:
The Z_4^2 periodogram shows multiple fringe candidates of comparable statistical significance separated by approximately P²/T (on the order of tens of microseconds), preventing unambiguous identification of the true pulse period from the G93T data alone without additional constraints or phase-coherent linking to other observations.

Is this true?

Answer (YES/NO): NO